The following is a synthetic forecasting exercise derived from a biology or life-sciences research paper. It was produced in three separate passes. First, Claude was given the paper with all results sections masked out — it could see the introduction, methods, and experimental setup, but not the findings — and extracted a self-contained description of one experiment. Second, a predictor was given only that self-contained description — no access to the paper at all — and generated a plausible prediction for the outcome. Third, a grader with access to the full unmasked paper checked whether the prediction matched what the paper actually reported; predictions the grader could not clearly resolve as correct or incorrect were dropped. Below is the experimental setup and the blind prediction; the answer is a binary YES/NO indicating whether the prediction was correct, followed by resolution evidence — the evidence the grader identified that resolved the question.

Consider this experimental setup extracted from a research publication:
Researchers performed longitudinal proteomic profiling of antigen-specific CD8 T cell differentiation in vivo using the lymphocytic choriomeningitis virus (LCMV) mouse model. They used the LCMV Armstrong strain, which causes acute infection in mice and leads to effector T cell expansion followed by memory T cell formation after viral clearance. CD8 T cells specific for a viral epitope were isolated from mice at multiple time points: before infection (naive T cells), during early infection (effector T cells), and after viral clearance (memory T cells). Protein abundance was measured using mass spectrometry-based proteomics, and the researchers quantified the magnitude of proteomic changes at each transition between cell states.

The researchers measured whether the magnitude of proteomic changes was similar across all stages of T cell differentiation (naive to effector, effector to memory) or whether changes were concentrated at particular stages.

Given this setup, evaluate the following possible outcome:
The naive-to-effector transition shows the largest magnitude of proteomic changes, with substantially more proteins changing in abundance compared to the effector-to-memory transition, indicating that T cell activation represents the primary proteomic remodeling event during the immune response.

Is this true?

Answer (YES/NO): YES